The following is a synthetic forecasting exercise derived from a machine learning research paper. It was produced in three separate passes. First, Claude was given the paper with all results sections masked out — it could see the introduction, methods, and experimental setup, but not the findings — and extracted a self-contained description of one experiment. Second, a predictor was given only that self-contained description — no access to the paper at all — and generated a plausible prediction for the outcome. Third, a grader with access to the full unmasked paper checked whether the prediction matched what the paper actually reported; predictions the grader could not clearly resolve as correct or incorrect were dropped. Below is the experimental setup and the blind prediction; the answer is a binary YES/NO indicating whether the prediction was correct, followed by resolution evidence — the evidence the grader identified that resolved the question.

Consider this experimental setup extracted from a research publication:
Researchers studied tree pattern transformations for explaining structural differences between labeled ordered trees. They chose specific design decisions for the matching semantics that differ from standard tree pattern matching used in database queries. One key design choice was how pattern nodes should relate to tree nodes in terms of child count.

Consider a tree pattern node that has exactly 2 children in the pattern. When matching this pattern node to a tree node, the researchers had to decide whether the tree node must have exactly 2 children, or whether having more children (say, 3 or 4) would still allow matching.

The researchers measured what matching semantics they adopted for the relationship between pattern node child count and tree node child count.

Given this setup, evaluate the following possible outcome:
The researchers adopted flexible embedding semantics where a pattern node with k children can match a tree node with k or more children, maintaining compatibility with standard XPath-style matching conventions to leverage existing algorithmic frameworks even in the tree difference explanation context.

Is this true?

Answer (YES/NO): NO